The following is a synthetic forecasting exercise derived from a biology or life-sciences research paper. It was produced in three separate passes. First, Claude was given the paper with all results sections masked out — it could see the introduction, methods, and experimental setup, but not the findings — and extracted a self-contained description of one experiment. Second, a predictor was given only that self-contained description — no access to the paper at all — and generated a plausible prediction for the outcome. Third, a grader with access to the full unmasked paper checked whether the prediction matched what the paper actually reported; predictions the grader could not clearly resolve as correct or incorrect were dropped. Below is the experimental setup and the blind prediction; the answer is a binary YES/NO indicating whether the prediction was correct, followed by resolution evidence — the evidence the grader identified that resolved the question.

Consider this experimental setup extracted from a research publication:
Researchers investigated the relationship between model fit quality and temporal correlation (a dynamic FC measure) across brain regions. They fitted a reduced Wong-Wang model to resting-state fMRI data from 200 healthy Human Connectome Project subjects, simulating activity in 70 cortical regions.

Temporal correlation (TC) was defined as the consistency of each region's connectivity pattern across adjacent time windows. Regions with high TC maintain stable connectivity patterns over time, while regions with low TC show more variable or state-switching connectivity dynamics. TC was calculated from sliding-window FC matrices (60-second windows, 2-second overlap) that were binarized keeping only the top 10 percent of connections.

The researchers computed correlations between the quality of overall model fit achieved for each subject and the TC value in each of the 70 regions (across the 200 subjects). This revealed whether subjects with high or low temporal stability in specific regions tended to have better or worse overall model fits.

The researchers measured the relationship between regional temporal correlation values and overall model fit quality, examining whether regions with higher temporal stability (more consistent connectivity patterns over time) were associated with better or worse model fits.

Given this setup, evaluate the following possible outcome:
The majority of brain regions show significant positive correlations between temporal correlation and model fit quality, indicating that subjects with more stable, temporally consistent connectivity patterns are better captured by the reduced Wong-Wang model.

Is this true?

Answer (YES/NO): NO